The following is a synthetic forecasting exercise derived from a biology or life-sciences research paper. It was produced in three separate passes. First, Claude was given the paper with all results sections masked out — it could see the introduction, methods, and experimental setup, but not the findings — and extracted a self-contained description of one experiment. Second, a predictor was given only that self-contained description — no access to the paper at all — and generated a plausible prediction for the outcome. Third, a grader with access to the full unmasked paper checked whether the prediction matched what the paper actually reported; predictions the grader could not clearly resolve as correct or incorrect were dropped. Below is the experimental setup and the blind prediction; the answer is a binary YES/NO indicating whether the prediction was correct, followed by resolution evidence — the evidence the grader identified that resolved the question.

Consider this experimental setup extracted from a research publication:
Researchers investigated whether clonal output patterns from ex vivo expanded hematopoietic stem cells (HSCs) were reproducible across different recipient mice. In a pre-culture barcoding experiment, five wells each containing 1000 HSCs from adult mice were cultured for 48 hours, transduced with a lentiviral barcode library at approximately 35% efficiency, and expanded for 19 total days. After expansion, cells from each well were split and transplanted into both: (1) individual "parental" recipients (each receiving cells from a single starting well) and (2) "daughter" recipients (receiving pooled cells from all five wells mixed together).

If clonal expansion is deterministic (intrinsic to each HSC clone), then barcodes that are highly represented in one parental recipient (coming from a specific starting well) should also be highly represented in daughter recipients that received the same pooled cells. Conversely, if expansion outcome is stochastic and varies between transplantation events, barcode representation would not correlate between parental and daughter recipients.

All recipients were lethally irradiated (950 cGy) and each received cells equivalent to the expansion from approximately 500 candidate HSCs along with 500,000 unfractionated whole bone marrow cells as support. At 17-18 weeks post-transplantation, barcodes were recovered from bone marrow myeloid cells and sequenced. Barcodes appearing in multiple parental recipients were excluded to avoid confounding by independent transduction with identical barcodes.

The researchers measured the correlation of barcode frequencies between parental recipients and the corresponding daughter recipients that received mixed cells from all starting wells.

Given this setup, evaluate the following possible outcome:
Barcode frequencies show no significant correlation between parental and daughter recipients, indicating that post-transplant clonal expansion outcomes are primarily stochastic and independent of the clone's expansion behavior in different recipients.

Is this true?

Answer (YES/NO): NO